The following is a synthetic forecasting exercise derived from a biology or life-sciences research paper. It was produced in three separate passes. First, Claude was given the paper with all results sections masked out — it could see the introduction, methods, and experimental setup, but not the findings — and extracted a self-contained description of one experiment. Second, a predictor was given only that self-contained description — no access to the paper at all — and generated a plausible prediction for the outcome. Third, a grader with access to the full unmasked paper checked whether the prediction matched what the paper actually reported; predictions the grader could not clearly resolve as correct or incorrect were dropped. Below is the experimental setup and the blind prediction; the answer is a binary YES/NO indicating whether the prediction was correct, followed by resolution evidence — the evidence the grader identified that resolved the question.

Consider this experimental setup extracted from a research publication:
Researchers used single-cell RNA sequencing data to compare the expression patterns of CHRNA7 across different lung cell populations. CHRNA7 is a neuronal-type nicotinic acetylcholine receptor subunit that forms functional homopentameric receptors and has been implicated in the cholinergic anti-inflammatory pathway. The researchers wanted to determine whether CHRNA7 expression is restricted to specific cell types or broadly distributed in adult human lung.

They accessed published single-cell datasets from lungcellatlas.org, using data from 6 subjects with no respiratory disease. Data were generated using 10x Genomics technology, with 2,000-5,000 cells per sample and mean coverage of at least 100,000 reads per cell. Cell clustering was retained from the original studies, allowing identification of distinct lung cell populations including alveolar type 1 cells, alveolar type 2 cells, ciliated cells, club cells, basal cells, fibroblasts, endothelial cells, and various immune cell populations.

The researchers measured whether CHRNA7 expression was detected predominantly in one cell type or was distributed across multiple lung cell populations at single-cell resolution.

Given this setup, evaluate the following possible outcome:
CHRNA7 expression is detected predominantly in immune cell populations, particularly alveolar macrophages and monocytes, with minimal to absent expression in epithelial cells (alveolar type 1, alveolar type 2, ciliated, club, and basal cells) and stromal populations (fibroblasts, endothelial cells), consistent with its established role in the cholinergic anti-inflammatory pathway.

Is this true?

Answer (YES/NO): NO